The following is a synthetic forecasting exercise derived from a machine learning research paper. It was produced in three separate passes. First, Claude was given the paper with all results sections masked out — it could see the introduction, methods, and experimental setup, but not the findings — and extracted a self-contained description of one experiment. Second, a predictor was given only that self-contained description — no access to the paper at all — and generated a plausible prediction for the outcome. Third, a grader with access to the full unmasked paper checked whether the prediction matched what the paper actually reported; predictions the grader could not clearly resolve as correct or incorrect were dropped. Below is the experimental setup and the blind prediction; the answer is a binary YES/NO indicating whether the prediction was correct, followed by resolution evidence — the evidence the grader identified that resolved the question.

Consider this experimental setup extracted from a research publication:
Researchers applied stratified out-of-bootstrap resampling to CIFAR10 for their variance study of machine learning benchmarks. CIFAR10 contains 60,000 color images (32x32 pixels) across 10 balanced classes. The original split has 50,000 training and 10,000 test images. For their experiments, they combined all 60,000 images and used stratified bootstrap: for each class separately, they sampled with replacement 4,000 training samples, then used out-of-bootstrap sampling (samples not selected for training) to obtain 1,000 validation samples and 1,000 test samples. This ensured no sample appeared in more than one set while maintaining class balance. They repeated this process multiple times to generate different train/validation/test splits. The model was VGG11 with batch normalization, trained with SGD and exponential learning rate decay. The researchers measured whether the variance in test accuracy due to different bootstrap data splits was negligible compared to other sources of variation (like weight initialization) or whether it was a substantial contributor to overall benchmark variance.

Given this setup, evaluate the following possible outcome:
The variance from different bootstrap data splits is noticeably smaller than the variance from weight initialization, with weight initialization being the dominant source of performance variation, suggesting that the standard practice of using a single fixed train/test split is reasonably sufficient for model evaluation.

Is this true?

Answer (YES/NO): NO